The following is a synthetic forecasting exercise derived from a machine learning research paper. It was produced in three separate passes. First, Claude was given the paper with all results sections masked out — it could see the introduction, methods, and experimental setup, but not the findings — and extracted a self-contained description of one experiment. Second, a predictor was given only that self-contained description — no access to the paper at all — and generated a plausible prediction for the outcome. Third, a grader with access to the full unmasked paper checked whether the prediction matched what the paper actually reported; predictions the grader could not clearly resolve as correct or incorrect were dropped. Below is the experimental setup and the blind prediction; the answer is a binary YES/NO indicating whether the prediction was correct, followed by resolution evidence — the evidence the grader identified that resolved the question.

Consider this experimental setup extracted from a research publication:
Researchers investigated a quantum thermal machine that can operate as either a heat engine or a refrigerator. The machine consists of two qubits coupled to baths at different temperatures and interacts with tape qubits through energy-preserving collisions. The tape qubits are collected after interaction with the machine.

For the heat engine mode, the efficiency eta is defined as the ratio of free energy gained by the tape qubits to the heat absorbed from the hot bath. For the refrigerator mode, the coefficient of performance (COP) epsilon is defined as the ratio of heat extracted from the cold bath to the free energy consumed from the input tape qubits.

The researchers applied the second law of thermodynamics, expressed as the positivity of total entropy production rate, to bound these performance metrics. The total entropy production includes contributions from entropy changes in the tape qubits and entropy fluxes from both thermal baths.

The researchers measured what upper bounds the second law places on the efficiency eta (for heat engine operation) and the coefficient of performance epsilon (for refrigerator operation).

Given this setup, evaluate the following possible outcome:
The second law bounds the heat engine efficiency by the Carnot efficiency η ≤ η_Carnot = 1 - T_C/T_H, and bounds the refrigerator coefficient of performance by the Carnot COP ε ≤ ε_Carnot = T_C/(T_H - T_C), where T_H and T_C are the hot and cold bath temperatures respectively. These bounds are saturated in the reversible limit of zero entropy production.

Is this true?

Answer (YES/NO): NO